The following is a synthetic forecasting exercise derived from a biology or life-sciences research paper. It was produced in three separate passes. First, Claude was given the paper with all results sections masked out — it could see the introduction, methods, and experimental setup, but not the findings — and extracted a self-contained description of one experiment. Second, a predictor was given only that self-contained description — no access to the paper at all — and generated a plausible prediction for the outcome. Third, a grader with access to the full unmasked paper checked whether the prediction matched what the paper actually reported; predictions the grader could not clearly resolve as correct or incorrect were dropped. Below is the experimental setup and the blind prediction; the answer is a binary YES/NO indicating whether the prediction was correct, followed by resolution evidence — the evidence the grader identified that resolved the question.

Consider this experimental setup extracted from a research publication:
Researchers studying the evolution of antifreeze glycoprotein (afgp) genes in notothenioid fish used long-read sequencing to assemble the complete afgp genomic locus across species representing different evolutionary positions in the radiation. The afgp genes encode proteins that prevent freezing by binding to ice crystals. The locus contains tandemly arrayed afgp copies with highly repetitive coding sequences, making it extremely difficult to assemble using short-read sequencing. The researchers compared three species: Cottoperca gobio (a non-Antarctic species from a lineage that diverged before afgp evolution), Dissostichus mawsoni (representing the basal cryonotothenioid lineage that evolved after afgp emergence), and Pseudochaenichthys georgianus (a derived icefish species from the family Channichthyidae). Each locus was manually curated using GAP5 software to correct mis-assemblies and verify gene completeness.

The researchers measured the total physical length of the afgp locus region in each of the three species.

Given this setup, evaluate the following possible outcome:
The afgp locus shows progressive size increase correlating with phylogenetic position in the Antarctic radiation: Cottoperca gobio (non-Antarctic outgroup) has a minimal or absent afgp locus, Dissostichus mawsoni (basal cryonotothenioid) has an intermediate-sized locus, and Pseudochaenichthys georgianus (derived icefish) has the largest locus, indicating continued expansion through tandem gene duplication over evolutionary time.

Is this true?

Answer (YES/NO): NO